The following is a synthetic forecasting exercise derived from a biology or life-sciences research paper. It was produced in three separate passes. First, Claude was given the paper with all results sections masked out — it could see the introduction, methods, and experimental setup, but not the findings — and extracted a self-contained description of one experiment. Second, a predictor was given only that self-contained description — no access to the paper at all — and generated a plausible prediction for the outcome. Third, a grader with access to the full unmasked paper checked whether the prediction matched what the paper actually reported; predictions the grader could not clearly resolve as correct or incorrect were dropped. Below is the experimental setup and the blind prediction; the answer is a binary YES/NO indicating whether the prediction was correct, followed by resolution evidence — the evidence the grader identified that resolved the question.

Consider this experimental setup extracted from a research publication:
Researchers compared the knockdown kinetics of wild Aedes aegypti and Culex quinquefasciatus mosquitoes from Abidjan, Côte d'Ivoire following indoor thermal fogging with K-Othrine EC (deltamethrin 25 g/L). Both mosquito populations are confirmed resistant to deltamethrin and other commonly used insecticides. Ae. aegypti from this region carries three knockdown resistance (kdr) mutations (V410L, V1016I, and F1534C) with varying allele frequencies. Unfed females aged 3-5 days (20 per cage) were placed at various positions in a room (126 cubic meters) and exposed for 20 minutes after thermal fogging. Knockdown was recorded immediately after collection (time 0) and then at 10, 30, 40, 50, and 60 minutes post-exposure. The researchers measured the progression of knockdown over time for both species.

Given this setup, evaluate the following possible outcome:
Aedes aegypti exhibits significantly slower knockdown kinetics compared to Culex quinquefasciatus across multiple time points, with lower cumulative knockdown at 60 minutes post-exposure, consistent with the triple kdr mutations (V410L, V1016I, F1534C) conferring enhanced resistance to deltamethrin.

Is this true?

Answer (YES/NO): NO